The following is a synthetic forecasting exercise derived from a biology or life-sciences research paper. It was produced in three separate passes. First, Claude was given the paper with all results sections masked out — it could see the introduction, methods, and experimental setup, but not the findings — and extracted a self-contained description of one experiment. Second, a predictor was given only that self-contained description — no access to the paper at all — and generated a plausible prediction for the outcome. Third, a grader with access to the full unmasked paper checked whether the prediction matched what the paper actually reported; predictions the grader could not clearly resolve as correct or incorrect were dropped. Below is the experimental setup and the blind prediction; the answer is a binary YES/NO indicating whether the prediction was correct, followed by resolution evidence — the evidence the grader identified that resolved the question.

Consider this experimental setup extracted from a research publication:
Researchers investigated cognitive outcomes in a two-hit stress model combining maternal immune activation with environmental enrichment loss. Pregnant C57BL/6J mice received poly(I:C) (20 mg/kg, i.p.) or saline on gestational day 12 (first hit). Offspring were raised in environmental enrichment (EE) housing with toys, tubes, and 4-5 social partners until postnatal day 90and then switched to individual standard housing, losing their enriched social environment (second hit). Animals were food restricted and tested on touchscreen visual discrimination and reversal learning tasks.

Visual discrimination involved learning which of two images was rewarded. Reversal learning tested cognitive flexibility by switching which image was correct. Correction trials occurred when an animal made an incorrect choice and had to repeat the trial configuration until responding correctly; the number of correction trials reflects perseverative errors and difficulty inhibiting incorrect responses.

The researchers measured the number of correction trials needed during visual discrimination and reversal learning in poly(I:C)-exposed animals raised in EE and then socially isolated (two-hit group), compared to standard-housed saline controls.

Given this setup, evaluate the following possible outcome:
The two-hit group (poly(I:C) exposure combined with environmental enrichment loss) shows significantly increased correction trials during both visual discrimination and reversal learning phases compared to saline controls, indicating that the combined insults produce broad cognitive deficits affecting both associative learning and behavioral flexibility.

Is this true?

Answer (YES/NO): YES